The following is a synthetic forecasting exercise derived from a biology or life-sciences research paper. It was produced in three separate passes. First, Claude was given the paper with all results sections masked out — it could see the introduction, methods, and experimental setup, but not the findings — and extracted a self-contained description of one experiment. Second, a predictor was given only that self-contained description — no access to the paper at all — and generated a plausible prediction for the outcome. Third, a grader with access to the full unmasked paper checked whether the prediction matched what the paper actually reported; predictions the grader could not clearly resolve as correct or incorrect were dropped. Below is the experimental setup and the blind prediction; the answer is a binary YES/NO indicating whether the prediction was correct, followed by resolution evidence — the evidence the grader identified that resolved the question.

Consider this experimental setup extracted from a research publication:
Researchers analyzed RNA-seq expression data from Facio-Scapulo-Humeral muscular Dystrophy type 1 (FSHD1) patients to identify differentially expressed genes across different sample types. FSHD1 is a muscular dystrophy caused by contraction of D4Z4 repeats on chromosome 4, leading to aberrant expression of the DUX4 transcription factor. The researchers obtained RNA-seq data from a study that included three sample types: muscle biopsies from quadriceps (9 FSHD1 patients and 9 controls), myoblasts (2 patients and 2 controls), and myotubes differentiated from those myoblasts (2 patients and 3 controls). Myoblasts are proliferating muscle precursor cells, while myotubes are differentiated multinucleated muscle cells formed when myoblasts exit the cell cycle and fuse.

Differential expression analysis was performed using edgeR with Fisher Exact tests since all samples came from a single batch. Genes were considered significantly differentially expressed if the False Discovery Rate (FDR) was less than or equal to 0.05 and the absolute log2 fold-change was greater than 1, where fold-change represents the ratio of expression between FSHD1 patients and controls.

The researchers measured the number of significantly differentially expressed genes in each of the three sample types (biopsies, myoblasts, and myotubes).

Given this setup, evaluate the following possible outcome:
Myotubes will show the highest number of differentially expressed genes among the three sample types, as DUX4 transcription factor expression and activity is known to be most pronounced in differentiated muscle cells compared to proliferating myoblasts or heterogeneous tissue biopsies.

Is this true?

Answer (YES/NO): YES